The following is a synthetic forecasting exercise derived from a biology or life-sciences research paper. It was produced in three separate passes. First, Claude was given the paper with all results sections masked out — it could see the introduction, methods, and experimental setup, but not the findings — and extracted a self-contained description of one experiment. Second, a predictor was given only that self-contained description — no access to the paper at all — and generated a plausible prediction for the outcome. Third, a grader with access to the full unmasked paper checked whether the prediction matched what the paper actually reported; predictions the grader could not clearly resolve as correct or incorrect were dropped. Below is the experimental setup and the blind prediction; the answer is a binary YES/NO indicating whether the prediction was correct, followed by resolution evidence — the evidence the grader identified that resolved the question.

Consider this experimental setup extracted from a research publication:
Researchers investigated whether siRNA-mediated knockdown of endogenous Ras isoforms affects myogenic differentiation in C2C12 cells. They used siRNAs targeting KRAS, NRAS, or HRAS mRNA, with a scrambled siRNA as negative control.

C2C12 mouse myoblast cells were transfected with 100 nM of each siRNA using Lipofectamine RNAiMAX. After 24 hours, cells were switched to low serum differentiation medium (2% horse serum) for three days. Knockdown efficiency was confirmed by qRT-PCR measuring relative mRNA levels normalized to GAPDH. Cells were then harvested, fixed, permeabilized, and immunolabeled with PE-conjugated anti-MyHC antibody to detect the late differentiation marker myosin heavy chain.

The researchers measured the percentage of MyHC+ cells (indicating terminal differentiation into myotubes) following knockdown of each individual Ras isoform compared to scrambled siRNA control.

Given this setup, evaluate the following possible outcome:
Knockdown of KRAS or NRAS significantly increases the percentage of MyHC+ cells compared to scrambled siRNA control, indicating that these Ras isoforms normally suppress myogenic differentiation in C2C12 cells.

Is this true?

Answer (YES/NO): YES